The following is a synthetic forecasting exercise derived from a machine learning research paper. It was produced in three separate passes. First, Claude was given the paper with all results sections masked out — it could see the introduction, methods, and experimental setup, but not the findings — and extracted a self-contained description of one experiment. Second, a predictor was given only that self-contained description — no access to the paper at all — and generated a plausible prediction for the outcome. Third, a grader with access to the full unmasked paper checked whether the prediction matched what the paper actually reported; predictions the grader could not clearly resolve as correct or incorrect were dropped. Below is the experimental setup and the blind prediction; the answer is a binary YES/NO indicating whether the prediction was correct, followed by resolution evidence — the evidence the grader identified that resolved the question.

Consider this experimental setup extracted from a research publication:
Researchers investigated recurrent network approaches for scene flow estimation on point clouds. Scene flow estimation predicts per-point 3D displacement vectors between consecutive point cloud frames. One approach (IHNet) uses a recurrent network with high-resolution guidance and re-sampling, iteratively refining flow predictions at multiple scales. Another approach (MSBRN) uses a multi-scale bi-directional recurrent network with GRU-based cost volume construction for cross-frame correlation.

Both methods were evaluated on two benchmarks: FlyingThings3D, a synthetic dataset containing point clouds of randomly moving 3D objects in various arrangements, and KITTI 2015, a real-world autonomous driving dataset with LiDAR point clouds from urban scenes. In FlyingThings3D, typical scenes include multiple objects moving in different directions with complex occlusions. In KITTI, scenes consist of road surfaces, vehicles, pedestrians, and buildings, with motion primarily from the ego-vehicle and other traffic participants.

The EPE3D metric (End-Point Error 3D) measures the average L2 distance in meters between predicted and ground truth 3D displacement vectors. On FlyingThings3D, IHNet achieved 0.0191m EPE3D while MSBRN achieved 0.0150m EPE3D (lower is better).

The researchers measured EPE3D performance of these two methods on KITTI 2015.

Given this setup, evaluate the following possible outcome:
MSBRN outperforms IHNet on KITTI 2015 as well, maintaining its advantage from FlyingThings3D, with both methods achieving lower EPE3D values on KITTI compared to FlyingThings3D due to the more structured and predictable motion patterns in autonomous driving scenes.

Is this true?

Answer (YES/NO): YES